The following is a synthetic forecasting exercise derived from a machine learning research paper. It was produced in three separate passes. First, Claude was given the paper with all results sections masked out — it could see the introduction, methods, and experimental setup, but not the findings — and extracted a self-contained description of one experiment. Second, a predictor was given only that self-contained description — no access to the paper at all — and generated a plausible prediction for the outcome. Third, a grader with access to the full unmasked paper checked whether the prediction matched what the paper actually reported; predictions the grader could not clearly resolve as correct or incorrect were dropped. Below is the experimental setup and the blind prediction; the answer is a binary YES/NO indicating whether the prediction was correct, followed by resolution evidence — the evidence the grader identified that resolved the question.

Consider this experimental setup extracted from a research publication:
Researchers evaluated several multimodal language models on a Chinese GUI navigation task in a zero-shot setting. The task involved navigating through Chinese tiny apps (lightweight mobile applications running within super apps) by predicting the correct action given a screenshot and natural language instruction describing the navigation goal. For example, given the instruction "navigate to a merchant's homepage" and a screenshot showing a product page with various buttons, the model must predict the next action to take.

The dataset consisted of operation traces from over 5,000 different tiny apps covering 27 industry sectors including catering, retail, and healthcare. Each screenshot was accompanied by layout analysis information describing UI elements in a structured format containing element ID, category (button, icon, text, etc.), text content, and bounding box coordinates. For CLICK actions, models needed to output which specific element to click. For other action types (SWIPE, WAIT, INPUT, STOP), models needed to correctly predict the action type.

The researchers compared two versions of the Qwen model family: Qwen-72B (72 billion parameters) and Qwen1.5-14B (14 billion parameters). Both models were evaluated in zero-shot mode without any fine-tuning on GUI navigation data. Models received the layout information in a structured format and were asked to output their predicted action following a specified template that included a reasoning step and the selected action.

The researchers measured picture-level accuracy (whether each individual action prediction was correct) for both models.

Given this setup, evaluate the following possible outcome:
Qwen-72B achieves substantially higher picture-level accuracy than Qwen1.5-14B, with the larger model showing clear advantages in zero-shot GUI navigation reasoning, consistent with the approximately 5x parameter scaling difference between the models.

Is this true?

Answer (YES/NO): YES